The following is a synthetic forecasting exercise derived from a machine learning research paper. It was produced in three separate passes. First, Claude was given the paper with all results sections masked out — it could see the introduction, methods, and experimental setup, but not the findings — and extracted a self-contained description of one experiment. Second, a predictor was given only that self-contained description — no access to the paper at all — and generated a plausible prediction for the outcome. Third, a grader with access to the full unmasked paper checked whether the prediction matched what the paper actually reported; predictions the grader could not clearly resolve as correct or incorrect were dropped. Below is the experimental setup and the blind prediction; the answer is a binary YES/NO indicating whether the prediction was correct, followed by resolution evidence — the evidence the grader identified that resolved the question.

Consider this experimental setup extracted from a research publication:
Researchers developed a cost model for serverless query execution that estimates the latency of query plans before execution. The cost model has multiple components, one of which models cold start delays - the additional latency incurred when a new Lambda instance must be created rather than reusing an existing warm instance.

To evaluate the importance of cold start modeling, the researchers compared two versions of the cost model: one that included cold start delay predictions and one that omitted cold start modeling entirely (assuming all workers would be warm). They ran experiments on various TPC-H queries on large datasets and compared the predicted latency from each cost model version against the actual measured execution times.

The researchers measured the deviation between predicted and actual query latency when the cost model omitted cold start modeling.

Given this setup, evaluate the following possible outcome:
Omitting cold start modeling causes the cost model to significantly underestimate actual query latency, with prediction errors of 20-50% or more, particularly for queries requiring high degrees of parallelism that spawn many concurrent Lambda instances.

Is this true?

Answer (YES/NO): YES